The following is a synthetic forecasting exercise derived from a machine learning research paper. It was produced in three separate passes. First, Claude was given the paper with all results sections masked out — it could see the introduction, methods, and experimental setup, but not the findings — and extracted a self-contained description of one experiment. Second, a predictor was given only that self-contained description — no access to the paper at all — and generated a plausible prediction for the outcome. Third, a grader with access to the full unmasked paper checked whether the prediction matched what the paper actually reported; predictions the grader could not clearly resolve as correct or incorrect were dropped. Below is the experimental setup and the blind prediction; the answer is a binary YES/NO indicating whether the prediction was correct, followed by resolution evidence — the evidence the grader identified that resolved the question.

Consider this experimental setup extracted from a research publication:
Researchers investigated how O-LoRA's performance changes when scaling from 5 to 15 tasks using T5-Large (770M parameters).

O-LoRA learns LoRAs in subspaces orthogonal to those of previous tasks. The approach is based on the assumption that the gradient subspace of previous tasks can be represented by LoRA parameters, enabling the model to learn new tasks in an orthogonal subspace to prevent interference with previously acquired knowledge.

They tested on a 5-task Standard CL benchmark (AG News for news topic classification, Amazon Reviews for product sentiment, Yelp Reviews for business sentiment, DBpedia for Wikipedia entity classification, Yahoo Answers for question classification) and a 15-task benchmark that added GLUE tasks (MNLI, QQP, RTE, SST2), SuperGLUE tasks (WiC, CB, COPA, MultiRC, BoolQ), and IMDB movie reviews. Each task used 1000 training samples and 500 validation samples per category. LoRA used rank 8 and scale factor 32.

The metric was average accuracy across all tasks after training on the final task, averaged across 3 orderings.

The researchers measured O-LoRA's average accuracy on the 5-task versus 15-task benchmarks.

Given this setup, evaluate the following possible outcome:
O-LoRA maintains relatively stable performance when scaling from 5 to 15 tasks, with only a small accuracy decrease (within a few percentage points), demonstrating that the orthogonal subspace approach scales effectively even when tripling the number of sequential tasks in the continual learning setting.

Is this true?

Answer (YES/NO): NO